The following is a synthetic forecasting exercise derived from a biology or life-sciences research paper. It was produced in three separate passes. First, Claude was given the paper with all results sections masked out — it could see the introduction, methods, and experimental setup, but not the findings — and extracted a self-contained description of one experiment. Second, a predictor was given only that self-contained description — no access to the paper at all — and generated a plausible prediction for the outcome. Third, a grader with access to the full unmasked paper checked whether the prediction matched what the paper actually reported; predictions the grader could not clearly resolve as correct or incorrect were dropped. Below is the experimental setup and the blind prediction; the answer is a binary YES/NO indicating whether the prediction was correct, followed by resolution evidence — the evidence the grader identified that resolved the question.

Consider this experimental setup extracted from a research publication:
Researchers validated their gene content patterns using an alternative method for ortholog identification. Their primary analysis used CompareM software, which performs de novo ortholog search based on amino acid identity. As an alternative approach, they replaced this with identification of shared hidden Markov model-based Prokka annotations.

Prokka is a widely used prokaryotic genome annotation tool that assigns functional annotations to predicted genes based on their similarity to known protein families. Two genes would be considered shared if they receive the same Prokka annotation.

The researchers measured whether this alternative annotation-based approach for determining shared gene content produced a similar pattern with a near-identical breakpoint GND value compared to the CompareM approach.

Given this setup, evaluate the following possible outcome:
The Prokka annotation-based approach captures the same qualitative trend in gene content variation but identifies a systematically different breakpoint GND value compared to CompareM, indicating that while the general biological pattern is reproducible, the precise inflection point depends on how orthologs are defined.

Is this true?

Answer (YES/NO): NO